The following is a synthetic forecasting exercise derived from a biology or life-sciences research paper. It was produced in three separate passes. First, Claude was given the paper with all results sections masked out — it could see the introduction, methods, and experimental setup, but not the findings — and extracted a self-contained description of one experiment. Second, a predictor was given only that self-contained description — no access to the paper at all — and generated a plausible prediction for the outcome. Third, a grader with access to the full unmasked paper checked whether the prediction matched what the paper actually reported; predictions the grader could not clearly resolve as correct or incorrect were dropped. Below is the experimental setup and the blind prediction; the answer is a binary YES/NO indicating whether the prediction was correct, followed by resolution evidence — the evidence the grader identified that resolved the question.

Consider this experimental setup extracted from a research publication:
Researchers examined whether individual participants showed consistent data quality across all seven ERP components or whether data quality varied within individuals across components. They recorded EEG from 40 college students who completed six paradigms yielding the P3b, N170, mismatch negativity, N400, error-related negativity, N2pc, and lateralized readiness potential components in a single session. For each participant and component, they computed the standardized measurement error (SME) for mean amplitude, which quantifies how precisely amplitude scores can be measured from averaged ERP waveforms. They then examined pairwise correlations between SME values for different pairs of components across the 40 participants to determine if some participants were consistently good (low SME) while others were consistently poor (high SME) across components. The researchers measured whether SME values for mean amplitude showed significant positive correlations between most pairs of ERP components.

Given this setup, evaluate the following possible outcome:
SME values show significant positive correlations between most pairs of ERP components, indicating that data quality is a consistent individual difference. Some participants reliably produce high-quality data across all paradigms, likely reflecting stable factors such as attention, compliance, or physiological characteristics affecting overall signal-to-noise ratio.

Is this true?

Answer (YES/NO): YES